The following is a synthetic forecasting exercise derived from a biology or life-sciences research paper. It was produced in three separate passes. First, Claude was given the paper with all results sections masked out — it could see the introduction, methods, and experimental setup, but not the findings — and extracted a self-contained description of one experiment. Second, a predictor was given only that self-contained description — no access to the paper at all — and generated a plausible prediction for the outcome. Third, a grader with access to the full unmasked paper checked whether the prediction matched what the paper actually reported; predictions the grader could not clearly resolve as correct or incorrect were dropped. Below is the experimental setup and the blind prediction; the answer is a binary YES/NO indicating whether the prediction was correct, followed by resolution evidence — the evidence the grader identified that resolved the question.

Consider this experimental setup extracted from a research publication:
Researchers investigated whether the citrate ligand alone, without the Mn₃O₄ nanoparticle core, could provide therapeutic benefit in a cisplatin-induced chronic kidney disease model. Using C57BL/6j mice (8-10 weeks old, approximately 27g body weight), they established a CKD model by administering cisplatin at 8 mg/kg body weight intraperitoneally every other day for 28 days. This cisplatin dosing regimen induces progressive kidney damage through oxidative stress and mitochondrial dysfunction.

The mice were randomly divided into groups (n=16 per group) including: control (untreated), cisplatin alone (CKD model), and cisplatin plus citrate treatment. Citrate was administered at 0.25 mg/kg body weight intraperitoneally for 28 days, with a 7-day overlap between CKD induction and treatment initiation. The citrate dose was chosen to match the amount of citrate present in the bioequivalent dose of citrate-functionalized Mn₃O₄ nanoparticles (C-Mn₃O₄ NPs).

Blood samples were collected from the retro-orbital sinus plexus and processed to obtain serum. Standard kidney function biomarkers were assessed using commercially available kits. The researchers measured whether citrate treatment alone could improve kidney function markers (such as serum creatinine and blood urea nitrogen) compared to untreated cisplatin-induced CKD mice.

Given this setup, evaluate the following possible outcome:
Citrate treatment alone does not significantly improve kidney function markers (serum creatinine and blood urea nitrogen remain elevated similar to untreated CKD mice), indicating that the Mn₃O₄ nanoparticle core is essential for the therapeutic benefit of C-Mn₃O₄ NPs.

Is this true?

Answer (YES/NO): YES